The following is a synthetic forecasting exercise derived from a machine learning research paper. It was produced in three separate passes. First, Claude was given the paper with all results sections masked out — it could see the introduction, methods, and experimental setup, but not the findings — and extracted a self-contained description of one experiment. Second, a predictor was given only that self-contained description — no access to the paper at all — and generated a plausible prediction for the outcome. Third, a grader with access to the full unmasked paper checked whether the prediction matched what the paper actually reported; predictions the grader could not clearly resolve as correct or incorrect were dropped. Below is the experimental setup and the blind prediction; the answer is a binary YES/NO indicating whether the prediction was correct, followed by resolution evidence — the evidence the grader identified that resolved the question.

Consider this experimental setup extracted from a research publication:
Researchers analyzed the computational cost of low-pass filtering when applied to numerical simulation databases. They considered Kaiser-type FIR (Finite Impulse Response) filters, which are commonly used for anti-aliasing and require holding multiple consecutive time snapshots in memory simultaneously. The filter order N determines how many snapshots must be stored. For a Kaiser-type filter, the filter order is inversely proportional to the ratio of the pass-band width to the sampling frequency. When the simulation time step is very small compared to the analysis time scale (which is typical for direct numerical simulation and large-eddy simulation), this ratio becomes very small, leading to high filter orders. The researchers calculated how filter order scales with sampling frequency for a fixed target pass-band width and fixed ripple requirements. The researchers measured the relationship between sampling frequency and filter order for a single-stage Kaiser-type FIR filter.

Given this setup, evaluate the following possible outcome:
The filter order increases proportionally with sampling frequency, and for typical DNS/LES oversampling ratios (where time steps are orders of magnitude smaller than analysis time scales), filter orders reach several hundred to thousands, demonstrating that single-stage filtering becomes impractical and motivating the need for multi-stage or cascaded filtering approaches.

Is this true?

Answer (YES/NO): YES